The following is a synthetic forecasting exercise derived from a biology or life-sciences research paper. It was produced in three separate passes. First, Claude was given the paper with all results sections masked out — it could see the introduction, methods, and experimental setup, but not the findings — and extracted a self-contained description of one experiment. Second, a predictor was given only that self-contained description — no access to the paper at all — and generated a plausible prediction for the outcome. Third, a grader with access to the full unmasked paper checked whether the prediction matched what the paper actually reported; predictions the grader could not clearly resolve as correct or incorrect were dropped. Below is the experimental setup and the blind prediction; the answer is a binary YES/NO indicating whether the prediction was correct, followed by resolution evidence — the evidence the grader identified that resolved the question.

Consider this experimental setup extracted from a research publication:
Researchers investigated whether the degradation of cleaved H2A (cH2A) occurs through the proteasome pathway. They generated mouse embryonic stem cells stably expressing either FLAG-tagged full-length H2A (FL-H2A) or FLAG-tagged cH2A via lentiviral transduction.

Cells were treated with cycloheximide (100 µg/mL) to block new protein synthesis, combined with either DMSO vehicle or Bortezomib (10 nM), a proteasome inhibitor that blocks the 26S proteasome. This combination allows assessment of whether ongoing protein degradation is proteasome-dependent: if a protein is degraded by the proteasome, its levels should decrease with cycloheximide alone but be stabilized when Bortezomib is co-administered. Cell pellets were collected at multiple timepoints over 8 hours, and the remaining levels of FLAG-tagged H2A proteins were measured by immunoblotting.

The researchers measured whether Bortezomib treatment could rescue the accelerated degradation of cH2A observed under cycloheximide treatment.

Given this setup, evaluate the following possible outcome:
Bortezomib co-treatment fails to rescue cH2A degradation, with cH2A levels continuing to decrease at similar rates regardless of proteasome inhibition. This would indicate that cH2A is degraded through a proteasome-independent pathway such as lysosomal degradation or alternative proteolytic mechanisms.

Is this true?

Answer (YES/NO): YES